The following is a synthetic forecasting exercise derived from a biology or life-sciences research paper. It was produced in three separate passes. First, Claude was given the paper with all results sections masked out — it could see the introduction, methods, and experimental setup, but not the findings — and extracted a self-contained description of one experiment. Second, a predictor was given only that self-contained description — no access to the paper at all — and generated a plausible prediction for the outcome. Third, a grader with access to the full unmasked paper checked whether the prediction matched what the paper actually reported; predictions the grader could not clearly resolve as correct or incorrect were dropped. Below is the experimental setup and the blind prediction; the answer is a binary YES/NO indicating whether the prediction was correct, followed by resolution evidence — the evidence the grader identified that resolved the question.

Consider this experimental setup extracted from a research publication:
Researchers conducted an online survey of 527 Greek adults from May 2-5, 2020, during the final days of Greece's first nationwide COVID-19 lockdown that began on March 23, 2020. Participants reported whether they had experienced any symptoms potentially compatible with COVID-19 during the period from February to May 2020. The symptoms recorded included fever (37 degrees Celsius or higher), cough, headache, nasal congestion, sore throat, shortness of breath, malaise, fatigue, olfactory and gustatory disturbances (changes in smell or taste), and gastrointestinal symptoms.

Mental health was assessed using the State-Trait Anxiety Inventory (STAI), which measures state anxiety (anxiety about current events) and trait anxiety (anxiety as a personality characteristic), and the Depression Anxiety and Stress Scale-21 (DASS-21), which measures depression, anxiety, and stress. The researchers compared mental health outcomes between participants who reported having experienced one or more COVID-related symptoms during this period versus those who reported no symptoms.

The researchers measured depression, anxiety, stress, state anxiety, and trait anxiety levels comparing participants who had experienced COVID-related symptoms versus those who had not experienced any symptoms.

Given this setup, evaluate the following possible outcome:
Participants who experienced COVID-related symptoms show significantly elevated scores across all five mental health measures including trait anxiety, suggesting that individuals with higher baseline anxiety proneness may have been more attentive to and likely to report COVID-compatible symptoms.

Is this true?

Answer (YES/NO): YES